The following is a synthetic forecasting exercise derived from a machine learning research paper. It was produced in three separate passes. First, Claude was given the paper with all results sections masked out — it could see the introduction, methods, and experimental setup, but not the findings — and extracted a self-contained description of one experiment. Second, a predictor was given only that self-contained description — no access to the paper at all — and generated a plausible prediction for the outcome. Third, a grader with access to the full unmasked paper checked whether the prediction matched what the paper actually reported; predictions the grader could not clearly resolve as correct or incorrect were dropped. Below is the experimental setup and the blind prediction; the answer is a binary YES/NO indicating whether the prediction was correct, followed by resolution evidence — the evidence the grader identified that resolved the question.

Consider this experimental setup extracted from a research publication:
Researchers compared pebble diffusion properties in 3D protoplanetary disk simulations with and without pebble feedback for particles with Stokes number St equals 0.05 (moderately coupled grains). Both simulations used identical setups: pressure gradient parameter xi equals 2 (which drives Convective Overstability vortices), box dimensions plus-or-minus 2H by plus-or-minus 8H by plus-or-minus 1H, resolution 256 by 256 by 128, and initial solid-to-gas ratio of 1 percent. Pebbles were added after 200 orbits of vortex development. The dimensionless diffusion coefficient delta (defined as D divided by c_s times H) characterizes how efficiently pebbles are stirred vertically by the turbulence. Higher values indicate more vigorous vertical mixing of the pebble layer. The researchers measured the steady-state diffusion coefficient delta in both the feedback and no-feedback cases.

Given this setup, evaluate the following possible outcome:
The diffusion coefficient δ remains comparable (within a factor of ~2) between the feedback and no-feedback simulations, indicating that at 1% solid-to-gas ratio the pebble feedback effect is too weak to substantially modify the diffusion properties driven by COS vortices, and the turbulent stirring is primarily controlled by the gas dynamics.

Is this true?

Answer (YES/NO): YES